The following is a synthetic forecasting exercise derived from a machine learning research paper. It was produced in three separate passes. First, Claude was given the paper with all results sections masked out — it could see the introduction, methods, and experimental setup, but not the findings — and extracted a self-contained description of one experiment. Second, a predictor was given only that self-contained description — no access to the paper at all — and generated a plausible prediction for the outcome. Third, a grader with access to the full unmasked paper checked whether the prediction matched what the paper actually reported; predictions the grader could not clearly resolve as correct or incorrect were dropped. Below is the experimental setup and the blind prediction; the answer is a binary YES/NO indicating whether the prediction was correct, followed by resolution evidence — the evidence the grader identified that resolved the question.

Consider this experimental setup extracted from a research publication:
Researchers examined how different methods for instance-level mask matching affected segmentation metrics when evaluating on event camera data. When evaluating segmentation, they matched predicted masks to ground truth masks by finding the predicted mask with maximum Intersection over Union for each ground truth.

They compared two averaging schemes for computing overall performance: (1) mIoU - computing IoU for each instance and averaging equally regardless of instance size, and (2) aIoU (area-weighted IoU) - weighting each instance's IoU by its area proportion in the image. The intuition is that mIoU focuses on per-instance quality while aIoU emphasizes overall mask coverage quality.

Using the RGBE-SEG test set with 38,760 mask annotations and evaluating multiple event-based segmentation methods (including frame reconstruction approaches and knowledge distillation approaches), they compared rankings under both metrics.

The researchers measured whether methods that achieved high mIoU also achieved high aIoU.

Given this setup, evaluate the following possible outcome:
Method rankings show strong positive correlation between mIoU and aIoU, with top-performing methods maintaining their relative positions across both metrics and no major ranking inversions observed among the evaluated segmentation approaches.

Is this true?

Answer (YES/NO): NO